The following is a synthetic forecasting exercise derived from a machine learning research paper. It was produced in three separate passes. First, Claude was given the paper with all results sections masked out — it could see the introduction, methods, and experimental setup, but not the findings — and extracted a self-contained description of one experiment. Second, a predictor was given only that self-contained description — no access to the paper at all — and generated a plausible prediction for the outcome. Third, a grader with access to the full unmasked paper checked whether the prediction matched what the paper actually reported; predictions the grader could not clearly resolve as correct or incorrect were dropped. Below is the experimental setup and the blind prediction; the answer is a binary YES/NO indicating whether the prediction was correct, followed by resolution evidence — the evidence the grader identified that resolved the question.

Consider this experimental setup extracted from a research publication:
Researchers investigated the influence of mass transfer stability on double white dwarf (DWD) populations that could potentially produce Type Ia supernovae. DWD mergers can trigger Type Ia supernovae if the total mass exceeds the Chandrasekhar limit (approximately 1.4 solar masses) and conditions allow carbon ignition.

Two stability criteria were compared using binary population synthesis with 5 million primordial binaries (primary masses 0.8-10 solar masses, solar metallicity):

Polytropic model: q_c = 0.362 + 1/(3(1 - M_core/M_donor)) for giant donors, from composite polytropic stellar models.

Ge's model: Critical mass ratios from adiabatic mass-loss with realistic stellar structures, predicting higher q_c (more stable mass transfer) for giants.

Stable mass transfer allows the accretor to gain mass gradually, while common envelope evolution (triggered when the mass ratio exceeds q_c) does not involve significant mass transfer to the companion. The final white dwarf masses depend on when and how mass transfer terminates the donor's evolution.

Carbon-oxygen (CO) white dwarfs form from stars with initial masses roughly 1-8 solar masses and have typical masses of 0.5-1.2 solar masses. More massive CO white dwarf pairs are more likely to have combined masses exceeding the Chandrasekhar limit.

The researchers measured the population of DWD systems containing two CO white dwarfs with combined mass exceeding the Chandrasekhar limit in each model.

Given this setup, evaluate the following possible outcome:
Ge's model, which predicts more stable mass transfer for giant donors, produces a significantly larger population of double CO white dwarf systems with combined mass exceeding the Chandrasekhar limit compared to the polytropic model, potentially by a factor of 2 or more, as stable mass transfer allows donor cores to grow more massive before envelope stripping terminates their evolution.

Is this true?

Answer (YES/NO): YES